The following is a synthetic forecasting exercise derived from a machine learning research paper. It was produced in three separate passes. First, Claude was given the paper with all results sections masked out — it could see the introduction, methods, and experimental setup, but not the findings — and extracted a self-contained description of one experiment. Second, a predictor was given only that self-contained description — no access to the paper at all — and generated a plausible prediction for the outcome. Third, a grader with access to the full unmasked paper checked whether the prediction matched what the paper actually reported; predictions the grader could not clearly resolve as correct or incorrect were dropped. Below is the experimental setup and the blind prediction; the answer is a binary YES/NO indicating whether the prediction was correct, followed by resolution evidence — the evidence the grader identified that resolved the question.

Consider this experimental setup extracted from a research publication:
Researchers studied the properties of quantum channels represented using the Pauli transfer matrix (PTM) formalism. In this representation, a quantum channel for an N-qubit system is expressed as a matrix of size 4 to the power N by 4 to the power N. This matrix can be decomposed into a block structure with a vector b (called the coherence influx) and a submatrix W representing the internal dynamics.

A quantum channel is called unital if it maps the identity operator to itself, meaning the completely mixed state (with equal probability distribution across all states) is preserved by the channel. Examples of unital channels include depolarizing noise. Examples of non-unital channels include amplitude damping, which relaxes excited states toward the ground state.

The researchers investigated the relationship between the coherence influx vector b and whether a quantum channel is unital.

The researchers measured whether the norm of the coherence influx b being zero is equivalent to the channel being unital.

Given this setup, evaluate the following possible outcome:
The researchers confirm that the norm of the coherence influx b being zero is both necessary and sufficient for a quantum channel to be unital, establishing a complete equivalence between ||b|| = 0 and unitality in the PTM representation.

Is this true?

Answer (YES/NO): YES